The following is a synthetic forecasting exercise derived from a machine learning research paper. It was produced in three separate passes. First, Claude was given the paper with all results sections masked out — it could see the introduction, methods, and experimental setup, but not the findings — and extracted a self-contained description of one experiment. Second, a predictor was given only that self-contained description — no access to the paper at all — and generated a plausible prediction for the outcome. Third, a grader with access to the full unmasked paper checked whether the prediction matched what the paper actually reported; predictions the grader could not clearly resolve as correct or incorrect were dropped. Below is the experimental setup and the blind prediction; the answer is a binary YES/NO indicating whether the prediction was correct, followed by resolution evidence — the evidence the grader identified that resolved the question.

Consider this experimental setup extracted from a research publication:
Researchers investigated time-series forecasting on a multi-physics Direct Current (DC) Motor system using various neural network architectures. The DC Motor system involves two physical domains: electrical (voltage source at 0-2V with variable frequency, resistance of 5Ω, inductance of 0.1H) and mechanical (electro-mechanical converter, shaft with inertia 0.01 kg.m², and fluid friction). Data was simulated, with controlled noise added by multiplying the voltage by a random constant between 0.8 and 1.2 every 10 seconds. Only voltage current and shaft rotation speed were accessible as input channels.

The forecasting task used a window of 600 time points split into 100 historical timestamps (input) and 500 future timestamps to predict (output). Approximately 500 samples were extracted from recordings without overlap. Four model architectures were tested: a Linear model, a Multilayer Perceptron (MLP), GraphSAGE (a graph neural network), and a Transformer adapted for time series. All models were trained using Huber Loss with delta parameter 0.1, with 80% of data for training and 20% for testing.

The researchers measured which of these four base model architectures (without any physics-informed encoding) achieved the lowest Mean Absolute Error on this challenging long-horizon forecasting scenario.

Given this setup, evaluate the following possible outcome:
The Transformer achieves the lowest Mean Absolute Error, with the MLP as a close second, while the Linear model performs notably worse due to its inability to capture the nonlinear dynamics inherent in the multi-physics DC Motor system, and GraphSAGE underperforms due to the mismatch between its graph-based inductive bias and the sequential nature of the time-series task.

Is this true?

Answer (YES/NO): NO